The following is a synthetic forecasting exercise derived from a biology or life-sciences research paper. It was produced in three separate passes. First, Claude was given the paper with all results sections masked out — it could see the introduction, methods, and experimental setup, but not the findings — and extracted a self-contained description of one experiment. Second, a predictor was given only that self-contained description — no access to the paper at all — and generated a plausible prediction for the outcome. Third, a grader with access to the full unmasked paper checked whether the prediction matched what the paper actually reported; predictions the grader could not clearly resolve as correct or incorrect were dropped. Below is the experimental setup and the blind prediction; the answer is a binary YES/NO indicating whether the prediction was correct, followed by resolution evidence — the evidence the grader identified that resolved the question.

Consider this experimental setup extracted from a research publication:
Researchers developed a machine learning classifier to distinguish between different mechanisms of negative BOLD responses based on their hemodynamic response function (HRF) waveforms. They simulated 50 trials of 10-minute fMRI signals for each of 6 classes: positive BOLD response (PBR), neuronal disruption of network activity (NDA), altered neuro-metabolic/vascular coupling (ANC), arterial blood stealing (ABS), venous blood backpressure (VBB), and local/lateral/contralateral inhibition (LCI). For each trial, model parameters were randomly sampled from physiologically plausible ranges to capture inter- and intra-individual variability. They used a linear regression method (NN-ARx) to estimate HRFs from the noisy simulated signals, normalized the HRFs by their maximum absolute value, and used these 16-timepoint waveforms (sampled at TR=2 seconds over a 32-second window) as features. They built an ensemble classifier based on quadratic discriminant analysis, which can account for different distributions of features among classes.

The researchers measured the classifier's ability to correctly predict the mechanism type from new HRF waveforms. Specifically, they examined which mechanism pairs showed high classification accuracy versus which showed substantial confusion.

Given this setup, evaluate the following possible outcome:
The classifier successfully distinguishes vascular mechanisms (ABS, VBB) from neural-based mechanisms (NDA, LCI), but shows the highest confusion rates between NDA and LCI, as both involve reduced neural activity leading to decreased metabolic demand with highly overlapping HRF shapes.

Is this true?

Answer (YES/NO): NO